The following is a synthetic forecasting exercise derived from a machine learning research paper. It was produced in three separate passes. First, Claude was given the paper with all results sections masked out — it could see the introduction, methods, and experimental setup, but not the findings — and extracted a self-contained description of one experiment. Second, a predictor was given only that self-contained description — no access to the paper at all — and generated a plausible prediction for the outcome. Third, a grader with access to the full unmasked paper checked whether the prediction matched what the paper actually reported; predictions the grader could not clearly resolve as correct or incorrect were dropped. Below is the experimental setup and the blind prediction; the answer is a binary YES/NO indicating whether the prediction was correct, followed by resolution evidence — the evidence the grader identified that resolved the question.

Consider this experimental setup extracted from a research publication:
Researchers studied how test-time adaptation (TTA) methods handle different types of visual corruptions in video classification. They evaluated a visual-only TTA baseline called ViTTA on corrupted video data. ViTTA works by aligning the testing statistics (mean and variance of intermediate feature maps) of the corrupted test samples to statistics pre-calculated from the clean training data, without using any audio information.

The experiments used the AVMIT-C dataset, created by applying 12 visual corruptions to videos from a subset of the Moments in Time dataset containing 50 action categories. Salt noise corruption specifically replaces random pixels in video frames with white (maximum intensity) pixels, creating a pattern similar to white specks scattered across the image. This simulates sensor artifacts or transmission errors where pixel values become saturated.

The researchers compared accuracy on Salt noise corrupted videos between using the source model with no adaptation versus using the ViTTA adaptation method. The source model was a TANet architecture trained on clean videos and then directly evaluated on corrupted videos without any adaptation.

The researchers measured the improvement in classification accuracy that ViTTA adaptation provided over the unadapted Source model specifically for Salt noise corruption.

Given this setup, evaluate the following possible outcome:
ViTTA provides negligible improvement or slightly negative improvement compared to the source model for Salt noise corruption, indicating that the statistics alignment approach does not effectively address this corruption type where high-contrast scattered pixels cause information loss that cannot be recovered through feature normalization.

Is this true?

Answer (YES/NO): NO